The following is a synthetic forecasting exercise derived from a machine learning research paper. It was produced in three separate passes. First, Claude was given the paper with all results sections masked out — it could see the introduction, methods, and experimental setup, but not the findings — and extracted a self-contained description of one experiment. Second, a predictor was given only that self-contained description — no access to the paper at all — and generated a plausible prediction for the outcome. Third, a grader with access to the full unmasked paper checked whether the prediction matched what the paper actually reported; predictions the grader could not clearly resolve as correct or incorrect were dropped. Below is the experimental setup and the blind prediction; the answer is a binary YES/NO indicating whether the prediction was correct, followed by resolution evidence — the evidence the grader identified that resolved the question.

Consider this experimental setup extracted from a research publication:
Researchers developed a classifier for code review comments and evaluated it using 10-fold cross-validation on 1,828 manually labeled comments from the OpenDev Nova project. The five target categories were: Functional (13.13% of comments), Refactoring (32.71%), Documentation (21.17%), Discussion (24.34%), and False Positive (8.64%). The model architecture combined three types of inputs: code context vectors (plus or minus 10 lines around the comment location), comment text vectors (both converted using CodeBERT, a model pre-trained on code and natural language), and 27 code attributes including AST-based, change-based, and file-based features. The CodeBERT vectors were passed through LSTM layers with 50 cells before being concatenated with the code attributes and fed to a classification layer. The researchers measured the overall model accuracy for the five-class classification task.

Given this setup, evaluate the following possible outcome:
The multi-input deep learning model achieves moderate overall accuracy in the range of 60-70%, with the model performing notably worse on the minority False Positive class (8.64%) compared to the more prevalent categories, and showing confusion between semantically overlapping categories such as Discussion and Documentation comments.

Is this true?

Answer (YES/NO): NO